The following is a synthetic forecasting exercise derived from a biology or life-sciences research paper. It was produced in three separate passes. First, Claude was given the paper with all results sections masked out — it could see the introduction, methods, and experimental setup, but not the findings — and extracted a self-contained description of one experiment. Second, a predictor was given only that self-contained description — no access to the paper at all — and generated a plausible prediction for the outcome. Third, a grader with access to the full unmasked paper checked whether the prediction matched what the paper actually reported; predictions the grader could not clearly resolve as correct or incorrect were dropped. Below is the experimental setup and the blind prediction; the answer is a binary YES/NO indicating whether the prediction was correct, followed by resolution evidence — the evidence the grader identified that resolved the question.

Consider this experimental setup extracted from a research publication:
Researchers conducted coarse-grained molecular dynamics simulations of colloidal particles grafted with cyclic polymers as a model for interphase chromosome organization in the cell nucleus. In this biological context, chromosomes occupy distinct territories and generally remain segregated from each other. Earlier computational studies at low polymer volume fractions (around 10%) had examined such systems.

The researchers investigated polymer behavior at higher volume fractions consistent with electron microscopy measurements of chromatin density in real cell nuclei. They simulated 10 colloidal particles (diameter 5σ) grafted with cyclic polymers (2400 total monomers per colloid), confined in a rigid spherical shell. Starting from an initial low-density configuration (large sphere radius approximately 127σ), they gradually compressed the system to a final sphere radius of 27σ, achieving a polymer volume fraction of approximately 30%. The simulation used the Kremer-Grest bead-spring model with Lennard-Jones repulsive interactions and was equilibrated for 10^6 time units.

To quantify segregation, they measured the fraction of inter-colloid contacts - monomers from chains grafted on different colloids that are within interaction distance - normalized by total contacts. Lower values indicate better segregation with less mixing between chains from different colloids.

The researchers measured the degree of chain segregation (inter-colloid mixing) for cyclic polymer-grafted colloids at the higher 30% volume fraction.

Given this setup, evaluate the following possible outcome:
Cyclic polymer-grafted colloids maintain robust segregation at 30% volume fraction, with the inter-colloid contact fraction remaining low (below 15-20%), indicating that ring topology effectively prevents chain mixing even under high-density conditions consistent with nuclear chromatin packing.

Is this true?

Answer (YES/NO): YES